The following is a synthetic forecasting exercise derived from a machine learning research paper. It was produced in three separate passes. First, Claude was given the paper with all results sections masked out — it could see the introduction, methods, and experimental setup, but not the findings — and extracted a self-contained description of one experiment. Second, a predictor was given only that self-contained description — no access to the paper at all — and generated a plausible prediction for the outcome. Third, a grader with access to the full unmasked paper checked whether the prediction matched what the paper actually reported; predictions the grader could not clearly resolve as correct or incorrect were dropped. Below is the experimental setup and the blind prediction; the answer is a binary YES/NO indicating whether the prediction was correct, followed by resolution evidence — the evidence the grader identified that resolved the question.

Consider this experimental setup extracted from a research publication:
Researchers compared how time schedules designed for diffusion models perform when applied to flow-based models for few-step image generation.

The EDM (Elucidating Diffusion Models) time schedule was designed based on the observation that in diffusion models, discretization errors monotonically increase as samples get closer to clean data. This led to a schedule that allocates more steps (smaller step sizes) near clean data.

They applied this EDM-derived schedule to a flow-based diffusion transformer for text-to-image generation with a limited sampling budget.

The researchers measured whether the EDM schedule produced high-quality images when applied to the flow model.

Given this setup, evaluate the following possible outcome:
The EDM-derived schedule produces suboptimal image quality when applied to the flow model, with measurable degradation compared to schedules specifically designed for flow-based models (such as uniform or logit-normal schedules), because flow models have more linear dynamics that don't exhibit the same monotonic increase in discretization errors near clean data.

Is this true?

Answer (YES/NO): NO